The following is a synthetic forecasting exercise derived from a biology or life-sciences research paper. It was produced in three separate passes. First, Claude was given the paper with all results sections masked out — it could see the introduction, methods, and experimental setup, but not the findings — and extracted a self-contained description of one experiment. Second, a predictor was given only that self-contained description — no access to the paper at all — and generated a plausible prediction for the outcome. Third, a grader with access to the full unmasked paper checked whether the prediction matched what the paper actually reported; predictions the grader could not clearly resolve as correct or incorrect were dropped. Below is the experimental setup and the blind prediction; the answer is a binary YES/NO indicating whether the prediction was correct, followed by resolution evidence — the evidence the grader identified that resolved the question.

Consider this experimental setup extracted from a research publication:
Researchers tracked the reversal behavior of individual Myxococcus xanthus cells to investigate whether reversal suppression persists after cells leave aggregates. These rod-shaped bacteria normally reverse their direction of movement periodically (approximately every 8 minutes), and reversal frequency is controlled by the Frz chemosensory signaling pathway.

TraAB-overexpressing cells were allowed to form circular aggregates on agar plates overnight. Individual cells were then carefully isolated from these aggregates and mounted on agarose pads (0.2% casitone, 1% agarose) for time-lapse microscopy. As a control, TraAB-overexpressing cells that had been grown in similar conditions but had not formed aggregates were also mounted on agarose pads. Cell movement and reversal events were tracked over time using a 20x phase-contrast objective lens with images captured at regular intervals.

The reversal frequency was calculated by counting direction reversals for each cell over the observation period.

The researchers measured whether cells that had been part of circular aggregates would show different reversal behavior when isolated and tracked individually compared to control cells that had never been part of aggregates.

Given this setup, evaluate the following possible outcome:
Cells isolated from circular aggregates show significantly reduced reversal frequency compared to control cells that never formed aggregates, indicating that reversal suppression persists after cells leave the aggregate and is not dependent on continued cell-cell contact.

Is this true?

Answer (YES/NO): NO